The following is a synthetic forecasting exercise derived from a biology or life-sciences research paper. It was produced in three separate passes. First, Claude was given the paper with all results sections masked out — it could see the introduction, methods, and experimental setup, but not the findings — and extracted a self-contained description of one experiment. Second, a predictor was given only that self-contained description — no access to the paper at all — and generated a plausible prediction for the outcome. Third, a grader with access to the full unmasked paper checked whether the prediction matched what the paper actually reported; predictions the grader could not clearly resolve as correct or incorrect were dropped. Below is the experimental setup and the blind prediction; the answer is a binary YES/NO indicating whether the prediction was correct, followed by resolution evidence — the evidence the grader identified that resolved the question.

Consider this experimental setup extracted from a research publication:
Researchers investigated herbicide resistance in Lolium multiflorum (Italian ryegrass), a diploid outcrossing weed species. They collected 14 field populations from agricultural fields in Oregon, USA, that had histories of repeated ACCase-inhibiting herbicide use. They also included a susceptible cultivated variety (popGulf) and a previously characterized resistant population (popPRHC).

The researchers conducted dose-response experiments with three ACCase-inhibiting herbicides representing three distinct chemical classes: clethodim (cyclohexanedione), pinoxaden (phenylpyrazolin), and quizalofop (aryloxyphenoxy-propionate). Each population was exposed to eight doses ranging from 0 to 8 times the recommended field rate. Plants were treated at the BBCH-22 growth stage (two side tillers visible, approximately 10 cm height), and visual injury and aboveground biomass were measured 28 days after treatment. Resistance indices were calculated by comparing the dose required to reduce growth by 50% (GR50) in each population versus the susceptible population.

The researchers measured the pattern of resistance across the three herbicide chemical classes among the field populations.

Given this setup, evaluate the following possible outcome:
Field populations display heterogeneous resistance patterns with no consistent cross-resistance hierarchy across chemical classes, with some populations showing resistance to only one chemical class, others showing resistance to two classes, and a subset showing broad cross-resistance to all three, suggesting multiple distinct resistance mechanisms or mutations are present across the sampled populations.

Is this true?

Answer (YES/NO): YES